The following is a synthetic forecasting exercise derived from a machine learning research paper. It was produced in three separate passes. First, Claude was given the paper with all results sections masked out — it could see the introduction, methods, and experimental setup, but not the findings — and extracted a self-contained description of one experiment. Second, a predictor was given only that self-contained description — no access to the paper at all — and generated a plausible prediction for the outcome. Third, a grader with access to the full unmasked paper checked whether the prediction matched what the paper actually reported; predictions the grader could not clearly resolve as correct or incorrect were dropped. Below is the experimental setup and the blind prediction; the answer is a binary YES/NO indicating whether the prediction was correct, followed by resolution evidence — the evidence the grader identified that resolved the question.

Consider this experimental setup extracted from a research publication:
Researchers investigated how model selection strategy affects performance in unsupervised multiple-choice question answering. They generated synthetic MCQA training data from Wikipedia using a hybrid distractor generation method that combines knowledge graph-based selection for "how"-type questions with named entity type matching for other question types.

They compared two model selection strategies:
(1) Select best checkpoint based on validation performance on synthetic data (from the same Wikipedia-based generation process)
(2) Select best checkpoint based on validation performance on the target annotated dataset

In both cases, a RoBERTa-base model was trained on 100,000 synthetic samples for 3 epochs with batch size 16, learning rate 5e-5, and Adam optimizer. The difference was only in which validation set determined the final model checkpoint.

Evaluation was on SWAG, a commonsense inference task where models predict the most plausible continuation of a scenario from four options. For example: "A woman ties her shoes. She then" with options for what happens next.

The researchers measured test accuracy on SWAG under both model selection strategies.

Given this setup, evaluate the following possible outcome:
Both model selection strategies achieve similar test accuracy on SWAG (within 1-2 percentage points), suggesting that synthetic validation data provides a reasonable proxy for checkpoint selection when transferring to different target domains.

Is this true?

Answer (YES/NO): NO